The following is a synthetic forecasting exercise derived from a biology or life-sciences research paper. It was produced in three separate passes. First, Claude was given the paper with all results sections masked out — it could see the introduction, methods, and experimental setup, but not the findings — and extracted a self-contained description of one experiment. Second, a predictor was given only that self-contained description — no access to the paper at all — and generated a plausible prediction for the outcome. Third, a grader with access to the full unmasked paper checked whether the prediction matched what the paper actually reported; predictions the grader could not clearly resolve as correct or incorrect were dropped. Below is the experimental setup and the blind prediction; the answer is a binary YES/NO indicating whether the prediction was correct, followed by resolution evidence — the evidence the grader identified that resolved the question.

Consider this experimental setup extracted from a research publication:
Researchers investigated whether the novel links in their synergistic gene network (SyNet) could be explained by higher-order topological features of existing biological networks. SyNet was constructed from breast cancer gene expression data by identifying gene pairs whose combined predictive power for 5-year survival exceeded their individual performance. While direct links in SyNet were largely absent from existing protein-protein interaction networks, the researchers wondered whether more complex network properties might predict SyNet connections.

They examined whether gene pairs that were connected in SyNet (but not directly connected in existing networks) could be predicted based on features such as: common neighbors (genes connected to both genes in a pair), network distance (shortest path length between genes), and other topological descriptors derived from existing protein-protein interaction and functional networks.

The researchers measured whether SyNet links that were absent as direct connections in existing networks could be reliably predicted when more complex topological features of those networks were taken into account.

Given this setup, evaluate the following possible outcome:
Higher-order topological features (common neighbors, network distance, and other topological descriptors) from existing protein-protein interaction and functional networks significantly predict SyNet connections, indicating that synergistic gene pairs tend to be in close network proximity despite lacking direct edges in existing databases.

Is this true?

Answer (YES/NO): YES